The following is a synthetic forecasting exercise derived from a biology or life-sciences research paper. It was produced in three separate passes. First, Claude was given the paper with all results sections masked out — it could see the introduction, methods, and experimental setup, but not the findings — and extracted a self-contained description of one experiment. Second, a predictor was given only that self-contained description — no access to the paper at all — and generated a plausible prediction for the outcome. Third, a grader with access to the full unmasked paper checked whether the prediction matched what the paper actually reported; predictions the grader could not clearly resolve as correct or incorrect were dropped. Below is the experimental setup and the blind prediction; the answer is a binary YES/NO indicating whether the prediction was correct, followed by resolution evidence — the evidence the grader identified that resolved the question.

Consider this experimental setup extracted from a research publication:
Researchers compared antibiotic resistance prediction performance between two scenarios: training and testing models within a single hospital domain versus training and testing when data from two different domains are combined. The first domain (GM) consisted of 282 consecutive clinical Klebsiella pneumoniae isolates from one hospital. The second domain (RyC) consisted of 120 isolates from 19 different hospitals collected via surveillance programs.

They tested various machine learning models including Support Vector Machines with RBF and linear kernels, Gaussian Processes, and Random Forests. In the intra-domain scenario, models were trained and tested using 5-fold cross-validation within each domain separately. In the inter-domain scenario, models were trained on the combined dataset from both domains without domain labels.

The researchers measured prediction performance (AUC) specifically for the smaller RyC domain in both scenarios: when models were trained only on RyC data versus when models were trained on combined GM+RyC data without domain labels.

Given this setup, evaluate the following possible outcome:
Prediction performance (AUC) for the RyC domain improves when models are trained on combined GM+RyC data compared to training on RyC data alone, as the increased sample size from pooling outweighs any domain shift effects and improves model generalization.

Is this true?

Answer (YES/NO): NO